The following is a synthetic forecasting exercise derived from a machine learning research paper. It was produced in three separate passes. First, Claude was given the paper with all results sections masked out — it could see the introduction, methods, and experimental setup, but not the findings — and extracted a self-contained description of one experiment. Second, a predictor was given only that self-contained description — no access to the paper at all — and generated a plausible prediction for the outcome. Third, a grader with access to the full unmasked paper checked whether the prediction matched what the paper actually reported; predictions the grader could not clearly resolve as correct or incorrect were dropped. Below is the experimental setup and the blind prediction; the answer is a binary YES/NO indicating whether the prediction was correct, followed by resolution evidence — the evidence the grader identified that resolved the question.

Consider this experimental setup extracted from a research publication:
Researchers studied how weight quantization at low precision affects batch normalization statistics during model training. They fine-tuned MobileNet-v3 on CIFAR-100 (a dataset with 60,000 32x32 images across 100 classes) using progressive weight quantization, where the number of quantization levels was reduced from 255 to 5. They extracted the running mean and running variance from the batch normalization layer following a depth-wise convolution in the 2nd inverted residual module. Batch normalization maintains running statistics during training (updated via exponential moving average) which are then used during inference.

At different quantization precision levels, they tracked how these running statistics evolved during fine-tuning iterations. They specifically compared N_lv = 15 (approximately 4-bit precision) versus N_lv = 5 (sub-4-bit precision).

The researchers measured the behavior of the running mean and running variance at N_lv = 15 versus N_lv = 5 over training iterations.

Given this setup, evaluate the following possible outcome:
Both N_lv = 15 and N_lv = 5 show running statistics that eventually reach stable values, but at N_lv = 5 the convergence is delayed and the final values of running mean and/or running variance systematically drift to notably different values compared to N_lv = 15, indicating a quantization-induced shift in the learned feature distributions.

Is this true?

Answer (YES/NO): NO